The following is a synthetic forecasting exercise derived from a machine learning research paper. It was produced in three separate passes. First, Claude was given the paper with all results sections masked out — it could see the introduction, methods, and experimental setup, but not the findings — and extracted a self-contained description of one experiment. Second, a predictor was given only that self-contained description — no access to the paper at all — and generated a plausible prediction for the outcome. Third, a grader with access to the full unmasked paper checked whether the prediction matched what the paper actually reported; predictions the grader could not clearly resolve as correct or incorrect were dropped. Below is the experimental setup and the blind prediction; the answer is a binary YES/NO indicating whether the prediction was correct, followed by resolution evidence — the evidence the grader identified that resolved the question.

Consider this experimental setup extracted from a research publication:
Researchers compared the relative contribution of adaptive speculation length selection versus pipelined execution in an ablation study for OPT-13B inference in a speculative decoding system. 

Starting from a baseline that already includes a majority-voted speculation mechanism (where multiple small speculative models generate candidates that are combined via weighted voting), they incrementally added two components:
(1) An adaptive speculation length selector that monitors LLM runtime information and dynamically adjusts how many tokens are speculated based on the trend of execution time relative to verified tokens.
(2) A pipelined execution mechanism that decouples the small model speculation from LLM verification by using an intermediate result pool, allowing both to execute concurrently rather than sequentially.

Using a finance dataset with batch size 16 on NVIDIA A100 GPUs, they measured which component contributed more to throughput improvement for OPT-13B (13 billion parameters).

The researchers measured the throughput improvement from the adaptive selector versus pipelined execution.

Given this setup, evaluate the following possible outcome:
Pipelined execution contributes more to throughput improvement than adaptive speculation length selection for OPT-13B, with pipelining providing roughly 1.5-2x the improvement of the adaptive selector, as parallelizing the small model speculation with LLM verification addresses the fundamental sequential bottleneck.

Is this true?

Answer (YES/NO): NO